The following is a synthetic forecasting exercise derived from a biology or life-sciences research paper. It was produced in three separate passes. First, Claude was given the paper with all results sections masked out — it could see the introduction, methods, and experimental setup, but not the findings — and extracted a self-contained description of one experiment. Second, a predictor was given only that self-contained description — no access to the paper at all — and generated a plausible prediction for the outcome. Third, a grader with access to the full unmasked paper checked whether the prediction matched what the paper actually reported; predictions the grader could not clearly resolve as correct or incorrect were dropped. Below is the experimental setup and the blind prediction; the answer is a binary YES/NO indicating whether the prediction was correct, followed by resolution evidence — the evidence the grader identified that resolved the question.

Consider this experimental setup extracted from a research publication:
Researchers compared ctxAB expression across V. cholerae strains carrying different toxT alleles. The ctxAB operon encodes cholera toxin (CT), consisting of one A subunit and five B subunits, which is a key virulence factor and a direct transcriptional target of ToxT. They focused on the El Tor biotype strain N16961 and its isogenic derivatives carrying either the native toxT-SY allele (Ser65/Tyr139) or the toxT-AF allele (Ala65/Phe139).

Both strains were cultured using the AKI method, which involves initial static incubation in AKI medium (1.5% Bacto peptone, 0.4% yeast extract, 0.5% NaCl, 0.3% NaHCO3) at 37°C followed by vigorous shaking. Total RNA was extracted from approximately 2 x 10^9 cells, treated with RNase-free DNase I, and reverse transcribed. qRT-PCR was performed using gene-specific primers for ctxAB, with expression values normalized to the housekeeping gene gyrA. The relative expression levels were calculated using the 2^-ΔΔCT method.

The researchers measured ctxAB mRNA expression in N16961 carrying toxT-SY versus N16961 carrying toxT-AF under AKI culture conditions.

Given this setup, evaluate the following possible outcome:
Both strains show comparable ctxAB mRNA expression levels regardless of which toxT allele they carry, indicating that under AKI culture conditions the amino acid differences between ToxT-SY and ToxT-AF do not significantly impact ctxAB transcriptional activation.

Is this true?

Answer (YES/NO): NO